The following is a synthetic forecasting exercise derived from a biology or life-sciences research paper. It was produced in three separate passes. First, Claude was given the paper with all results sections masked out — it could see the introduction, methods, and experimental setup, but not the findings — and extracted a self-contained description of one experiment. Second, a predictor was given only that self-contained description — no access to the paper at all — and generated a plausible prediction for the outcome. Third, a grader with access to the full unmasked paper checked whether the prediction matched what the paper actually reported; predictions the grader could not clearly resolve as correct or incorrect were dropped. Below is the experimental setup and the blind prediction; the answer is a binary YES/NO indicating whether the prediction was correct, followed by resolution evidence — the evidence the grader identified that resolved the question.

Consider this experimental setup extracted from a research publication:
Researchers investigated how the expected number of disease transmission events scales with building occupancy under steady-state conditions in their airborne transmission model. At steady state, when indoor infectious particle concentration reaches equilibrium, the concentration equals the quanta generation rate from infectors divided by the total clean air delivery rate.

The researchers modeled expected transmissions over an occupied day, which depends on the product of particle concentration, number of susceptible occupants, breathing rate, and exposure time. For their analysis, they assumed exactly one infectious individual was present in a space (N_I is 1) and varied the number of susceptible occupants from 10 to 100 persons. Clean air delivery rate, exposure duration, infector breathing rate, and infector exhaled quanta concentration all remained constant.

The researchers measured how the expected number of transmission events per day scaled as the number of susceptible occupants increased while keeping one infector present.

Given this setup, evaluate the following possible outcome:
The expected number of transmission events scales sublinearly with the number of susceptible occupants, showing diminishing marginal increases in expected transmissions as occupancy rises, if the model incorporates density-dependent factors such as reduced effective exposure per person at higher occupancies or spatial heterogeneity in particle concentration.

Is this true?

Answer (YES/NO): NO